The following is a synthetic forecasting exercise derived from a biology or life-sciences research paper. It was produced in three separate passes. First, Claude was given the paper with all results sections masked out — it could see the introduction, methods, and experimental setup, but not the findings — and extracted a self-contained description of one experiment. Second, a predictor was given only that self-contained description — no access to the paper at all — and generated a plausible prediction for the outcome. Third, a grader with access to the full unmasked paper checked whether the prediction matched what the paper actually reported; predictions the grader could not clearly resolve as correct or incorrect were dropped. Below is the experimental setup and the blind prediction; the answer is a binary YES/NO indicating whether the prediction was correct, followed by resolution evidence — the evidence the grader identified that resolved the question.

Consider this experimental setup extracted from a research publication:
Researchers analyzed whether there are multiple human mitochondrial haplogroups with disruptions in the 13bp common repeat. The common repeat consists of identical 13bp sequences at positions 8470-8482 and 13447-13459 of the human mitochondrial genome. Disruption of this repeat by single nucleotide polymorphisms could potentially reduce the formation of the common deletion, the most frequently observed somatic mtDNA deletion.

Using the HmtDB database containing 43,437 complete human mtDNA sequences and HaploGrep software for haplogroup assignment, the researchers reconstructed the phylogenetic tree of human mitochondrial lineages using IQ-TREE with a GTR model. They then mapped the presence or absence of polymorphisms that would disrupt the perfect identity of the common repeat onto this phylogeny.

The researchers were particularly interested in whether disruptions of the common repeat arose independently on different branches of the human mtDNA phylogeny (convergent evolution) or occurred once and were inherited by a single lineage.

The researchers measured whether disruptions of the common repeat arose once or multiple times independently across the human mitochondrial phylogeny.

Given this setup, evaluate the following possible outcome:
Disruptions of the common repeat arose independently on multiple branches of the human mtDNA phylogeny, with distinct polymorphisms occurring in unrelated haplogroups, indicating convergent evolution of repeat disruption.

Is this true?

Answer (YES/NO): YES